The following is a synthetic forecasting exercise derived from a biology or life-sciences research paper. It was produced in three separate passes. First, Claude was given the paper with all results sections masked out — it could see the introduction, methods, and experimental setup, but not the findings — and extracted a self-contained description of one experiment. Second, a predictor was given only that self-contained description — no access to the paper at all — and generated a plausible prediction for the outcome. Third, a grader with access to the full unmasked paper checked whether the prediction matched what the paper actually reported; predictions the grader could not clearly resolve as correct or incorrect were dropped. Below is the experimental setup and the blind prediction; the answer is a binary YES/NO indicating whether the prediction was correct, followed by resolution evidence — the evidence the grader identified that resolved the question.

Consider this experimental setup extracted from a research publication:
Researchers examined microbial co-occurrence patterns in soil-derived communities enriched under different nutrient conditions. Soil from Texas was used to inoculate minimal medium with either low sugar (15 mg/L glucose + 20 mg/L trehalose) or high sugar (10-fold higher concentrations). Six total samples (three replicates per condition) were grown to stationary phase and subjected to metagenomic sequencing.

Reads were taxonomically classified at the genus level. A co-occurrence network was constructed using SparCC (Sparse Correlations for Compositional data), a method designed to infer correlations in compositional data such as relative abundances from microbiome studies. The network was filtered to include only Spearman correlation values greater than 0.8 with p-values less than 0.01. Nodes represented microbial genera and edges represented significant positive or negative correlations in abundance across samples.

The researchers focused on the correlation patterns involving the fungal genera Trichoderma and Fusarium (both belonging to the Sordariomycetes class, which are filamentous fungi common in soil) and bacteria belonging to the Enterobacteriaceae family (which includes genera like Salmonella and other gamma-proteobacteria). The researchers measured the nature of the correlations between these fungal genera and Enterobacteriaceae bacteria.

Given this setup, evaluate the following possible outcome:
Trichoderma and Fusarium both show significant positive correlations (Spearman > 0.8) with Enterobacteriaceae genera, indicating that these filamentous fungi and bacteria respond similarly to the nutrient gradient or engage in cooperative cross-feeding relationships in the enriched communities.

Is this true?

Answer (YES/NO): NO